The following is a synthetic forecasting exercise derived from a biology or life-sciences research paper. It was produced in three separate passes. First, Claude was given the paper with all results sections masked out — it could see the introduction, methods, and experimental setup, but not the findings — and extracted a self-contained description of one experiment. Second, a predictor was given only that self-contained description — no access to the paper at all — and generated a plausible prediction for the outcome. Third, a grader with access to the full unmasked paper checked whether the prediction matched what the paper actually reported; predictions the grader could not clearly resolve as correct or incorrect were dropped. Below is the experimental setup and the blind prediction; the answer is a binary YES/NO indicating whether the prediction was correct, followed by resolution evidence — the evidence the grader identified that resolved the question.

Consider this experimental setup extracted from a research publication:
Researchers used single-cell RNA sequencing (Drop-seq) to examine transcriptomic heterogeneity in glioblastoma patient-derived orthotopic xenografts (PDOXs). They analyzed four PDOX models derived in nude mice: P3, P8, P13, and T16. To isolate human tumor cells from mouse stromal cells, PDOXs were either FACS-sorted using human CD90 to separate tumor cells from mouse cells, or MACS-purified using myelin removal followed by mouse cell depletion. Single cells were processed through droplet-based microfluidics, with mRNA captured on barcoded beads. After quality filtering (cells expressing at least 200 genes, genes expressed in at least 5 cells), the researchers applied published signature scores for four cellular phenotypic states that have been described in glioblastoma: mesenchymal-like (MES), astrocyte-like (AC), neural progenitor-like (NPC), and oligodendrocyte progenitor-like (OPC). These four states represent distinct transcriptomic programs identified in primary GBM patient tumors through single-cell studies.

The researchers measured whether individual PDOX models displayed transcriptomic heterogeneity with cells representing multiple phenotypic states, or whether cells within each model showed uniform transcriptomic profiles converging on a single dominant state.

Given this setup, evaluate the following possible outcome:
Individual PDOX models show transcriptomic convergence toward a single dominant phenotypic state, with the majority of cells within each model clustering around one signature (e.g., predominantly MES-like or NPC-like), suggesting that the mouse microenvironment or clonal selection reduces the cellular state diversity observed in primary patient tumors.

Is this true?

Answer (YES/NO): NO